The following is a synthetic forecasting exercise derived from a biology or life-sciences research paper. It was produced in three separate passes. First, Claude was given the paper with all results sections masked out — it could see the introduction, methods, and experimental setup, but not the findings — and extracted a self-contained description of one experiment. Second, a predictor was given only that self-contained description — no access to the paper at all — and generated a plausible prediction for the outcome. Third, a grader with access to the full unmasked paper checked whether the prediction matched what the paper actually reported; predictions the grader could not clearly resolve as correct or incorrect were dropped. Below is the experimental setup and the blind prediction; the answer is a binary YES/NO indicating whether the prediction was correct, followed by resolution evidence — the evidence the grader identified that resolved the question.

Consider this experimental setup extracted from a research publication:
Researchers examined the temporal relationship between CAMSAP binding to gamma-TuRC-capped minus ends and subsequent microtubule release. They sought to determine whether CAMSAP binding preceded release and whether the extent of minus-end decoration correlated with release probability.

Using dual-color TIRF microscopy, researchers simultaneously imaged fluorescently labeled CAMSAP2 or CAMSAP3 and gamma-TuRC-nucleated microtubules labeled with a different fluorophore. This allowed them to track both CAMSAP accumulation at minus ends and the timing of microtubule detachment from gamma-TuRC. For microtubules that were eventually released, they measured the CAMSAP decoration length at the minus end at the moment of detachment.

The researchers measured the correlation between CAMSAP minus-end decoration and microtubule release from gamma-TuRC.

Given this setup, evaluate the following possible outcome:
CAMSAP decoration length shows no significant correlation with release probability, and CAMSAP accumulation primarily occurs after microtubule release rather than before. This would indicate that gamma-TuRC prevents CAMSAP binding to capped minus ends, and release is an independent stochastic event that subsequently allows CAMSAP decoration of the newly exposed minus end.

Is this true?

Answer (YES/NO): NO